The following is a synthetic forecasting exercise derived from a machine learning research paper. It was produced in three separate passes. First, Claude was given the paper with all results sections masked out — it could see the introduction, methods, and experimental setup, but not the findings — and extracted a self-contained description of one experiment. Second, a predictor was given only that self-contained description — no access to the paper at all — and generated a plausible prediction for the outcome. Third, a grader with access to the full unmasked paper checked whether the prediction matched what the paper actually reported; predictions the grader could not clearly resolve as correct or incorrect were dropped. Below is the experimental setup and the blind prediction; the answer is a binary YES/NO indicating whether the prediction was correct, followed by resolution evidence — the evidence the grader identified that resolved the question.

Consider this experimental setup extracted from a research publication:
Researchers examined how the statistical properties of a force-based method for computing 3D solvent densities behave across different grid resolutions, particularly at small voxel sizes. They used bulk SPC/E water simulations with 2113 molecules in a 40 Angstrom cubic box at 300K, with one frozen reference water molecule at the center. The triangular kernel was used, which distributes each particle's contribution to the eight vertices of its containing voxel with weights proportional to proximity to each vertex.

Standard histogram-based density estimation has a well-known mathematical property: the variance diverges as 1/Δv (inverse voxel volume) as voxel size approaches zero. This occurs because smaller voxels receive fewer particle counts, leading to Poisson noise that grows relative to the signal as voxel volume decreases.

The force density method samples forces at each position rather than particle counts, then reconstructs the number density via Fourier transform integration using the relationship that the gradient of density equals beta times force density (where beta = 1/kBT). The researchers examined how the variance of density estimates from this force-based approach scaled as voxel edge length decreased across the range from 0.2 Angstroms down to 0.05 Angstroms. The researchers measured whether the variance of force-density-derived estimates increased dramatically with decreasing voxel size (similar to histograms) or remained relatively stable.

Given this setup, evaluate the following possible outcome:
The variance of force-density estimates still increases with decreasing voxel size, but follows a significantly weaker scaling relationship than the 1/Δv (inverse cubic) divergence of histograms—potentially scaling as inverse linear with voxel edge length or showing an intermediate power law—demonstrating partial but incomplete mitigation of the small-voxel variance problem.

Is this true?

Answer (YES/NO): YES